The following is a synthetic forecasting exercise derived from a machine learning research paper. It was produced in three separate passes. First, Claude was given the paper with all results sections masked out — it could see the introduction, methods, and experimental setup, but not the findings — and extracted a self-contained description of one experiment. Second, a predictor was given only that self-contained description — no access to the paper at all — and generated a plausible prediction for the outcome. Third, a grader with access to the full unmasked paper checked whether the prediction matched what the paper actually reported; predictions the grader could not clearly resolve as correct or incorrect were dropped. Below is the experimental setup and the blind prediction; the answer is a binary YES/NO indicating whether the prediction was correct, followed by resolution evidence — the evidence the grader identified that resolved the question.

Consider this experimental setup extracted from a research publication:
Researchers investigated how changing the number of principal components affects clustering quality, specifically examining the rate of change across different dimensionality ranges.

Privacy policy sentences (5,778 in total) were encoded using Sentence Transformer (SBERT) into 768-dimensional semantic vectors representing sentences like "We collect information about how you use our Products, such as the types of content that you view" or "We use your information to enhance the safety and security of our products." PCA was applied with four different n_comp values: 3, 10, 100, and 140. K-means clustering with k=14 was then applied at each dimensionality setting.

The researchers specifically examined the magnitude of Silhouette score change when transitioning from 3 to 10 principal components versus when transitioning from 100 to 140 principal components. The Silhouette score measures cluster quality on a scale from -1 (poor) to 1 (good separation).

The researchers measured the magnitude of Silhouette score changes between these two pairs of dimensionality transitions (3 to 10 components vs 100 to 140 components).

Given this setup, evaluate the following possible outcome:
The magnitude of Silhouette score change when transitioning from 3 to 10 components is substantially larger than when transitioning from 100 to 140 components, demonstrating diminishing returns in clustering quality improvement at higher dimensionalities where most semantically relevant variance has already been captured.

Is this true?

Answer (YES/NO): YES